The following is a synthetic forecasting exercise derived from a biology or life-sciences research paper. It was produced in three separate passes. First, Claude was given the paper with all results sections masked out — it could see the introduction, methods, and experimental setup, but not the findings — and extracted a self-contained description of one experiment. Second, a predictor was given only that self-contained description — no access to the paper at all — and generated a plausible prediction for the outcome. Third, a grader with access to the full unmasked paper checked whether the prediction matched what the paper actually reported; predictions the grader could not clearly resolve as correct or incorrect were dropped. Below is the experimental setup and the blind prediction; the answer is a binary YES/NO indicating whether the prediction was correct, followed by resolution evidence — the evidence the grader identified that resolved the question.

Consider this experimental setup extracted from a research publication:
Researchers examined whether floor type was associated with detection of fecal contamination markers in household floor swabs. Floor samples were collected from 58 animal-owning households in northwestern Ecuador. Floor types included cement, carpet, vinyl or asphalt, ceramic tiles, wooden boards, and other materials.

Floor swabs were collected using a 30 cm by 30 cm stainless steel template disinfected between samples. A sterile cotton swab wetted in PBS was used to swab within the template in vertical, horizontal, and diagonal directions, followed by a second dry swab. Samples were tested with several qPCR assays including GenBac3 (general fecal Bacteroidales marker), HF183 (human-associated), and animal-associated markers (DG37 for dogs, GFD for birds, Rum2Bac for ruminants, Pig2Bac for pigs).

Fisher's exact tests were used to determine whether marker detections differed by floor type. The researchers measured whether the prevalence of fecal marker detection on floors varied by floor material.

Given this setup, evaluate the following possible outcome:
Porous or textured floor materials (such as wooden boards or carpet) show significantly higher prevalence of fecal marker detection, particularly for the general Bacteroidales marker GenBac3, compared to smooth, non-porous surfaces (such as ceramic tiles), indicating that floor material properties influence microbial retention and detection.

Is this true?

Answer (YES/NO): NO